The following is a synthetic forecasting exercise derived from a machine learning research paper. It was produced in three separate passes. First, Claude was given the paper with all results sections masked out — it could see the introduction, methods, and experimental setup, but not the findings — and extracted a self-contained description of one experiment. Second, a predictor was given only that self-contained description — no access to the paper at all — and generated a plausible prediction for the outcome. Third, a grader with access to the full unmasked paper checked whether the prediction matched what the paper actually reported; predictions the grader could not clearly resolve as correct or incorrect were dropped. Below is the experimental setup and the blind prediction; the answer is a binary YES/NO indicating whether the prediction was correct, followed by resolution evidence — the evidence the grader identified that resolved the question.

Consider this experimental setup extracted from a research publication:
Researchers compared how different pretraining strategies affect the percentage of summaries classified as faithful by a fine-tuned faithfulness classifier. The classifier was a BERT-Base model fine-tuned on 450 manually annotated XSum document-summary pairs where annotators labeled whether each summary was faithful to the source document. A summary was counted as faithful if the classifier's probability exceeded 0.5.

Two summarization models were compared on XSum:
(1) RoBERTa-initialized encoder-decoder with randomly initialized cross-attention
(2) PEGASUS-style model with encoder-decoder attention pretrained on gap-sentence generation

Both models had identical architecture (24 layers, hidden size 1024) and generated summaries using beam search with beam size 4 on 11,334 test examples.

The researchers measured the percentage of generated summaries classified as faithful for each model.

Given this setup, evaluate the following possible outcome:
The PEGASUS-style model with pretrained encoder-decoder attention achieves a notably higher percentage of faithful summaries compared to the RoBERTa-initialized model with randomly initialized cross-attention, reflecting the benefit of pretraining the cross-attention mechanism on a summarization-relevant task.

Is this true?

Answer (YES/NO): YES